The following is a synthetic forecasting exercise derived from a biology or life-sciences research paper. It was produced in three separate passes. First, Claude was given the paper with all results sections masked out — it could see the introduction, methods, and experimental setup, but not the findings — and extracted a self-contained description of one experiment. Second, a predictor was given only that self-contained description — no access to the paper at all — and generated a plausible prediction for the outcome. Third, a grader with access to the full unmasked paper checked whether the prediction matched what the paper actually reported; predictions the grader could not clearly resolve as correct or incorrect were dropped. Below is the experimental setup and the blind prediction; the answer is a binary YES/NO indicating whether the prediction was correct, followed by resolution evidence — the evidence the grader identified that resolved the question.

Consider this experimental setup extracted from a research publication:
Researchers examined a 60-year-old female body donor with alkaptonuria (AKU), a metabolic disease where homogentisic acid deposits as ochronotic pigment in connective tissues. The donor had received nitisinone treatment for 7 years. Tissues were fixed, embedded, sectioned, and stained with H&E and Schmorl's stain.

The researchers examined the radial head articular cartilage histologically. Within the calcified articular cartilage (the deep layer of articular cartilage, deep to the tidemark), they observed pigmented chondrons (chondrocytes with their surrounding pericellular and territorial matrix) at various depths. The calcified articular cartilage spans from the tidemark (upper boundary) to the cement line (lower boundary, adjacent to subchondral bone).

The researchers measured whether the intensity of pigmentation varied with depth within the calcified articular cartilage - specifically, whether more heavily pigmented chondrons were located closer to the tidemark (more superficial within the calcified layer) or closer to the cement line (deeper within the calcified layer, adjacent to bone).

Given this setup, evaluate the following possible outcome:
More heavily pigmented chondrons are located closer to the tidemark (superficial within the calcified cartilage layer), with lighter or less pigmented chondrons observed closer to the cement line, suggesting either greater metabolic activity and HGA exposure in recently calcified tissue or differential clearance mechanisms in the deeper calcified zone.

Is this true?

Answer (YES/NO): NO